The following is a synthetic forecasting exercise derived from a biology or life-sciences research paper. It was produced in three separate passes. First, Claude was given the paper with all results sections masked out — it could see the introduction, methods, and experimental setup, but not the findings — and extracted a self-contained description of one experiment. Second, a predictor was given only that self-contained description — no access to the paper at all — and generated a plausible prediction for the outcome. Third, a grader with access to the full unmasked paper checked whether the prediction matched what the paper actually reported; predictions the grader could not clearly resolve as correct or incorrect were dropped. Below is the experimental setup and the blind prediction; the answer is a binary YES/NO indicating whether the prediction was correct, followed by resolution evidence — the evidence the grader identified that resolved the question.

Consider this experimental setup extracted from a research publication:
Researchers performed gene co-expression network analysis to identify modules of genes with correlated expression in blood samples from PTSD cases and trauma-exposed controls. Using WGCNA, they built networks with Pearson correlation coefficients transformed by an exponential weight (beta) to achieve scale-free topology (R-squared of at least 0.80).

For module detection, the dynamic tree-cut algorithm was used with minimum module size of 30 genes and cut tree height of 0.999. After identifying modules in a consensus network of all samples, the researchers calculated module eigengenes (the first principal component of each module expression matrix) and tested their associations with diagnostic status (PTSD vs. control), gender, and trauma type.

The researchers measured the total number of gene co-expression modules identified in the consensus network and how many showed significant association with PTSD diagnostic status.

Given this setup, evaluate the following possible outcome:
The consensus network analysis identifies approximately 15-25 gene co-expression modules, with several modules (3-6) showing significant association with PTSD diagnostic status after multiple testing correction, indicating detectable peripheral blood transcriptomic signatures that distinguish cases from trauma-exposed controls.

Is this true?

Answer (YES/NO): YES